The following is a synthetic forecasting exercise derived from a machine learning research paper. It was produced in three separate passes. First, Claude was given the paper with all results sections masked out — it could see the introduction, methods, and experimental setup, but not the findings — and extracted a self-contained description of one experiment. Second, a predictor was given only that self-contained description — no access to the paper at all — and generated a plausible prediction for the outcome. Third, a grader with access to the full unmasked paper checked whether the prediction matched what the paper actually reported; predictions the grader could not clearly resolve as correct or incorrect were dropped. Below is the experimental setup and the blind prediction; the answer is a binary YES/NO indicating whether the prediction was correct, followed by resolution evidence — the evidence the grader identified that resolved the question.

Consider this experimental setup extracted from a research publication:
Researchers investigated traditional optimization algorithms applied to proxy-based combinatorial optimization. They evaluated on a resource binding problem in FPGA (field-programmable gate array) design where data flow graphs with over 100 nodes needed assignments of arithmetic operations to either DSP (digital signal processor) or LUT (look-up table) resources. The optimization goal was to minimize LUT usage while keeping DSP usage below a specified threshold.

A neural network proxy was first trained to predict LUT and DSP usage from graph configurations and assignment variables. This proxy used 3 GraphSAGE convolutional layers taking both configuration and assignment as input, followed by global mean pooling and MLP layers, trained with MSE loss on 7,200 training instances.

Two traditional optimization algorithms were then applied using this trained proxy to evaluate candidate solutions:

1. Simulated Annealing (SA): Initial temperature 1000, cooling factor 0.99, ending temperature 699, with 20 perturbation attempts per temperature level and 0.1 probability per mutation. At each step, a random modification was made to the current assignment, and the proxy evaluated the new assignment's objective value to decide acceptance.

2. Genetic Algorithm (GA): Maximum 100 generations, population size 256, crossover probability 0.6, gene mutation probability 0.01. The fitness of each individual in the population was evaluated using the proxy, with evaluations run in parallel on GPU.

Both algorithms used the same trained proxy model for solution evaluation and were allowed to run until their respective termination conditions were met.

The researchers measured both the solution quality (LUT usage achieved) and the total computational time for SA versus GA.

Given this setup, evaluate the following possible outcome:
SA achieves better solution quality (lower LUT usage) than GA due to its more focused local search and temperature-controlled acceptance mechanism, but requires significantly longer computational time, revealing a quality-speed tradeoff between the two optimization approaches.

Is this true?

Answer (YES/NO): NO